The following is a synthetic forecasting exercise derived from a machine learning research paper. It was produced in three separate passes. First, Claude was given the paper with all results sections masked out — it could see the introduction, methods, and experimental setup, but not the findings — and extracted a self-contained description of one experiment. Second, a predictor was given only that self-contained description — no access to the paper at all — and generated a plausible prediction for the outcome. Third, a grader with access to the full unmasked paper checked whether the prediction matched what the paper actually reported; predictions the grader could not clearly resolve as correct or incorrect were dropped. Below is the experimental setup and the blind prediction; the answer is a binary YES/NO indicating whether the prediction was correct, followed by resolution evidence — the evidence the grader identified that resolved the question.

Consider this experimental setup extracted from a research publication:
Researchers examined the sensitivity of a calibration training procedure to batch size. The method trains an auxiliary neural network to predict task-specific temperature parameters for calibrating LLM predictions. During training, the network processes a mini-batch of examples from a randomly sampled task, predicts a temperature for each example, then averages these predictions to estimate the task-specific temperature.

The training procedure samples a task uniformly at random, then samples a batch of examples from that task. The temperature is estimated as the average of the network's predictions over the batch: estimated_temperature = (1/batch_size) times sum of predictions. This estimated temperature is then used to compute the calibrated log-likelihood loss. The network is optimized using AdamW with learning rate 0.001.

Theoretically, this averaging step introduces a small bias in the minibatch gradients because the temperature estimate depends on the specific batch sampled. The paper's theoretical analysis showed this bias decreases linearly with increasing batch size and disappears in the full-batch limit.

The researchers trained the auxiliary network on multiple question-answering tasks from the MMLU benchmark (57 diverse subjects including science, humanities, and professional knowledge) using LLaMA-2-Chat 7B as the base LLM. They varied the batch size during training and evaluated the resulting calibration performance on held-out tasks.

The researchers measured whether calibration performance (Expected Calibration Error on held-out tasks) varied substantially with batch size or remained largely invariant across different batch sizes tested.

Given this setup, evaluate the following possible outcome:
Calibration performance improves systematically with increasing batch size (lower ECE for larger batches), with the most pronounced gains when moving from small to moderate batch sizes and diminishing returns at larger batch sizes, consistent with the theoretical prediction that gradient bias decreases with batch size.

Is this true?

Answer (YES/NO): NO